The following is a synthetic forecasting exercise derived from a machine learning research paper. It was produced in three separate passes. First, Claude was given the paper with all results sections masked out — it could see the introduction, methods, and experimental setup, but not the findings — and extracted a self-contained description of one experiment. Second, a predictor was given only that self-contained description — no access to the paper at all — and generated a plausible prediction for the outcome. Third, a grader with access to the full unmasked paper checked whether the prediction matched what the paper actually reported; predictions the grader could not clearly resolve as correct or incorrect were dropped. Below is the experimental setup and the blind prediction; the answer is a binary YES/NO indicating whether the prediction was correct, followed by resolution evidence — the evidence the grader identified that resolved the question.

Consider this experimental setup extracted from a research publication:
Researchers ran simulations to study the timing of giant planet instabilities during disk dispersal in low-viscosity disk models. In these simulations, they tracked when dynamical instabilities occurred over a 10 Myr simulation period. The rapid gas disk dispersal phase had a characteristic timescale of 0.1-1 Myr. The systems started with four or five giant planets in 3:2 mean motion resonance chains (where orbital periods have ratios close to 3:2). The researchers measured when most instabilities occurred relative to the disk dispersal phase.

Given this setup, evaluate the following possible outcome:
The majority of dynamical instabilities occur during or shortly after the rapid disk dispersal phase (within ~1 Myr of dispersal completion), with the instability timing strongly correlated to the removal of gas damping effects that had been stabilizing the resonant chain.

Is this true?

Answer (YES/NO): YES